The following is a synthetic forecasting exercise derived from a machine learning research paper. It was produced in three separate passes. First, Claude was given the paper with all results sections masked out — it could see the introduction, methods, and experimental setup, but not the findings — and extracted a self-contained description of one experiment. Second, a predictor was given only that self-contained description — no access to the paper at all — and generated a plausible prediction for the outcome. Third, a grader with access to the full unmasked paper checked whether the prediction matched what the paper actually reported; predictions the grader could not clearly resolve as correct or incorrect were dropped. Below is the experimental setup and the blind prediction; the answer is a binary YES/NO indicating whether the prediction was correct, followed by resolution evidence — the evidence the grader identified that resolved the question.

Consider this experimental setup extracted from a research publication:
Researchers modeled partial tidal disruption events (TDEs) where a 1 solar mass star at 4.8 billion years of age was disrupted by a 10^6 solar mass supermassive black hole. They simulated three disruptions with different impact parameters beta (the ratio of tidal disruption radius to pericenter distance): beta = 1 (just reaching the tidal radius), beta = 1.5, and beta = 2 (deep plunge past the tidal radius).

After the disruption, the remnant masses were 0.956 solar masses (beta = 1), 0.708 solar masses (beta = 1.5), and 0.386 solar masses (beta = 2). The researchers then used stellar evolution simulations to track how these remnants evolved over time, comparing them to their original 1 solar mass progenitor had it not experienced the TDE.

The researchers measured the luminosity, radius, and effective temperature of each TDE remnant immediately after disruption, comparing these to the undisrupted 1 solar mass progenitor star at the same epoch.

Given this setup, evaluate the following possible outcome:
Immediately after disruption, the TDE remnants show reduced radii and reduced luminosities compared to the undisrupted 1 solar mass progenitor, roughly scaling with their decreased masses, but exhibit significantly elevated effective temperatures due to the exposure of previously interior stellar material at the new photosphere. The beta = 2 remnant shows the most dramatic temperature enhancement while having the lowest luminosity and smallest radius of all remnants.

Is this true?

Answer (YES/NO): NO